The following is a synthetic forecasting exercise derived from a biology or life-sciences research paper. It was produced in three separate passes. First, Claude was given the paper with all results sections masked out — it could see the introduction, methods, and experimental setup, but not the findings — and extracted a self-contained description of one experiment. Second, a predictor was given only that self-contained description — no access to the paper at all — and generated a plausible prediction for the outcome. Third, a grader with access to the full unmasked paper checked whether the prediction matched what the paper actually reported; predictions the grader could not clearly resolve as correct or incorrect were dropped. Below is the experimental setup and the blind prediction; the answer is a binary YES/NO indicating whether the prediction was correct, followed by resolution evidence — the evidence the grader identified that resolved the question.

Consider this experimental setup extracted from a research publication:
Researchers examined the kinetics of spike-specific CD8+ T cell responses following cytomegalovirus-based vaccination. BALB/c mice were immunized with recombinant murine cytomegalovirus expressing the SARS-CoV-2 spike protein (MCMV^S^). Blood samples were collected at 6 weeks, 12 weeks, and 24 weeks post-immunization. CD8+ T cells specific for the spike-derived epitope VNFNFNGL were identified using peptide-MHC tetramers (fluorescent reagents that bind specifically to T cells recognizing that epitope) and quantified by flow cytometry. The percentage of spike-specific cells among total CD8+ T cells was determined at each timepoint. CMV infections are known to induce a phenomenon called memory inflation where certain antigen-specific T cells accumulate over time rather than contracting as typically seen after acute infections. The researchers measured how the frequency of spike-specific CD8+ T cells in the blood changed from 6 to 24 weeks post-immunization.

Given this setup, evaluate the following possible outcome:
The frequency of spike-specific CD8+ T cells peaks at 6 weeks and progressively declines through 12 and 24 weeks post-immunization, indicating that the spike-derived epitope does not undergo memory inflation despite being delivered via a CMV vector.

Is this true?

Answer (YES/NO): NO